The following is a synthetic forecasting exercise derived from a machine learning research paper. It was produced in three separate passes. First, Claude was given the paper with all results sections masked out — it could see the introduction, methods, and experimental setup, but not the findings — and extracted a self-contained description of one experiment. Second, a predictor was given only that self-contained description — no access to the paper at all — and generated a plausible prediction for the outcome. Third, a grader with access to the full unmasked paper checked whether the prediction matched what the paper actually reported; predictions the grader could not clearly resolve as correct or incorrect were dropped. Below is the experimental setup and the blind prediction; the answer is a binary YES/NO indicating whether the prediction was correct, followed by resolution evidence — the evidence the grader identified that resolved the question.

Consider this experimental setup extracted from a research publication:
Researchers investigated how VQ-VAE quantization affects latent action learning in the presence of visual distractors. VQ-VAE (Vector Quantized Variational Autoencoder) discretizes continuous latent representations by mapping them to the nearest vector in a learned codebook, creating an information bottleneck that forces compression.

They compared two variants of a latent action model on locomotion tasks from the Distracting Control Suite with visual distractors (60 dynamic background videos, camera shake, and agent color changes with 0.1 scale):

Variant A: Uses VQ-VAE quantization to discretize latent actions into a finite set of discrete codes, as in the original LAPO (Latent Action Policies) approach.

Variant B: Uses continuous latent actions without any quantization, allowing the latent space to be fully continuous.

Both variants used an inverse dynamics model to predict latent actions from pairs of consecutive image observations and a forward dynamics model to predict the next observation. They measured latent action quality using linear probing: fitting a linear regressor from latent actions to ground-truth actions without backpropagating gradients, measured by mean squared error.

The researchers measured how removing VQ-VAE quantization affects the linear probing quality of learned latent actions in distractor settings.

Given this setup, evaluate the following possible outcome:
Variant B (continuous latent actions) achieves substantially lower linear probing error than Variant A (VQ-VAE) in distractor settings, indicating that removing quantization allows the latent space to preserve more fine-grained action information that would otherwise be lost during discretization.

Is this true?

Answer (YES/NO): NO